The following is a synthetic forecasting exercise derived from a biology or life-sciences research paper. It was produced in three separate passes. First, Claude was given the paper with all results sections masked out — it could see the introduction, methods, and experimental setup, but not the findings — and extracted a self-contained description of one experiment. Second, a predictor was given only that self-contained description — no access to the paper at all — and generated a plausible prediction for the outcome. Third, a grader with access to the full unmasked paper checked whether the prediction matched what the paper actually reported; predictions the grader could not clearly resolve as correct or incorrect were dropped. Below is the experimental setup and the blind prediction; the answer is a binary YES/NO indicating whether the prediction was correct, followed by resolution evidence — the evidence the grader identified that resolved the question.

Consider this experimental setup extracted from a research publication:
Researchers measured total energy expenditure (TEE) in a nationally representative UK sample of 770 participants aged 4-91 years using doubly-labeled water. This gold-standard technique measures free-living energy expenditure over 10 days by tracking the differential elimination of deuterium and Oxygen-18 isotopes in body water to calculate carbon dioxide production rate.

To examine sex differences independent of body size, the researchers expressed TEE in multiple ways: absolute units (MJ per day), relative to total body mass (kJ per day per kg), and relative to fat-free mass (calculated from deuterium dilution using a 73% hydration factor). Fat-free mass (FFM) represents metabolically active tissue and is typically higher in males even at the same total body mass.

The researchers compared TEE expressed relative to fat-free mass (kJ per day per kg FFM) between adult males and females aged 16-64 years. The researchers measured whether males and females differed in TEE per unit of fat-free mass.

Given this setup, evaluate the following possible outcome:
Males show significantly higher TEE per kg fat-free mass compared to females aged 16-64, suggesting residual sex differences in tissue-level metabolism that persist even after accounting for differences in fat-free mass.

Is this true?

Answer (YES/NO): NO